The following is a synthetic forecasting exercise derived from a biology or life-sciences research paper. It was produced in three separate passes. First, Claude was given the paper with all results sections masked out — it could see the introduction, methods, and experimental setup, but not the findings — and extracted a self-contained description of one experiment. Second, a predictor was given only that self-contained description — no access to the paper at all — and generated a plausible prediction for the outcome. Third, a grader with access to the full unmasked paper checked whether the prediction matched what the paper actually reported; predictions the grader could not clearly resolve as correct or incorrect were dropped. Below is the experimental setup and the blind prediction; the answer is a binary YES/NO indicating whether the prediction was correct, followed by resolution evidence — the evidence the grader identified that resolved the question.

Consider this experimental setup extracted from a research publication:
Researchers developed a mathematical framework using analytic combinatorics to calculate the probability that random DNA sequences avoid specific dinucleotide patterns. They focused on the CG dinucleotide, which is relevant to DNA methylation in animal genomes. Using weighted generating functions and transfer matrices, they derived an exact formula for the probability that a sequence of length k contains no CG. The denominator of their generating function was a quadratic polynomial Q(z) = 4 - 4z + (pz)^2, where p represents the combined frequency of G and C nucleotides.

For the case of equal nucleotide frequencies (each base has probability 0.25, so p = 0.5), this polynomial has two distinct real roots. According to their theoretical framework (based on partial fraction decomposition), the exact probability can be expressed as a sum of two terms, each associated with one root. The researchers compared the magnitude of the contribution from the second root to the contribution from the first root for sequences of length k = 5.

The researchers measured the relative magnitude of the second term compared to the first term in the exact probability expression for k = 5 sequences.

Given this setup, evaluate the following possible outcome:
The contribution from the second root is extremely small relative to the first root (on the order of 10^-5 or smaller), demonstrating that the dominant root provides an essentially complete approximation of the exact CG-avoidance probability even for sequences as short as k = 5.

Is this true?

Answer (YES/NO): YES